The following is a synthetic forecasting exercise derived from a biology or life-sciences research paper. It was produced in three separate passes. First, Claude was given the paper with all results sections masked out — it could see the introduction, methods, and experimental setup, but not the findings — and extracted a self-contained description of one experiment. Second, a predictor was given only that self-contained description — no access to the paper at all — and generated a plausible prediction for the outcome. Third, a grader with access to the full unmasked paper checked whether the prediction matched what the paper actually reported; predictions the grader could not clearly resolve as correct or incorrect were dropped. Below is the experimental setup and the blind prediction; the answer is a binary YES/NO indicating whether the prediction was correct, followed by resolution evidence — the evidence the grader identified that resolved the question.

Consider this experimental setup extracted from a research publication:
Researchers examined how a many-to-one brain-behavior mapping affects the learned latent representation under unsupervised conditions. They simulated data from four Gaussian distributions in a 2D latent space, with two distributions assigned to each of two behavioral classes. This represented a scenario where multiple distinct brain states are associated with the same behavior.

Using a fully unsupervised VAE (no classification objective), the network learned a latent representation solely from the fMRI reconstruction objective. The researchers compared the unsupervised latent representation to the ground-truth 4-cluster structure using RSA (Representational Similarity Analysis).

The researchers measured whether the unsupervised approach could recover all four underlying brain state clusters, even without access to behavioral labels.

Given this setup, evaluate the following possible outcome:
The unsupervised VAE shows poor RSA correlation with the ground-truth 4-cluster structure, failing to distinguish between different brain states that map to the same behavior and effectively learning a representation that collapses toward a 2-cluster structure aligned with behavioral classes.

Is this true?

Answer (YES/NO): NO